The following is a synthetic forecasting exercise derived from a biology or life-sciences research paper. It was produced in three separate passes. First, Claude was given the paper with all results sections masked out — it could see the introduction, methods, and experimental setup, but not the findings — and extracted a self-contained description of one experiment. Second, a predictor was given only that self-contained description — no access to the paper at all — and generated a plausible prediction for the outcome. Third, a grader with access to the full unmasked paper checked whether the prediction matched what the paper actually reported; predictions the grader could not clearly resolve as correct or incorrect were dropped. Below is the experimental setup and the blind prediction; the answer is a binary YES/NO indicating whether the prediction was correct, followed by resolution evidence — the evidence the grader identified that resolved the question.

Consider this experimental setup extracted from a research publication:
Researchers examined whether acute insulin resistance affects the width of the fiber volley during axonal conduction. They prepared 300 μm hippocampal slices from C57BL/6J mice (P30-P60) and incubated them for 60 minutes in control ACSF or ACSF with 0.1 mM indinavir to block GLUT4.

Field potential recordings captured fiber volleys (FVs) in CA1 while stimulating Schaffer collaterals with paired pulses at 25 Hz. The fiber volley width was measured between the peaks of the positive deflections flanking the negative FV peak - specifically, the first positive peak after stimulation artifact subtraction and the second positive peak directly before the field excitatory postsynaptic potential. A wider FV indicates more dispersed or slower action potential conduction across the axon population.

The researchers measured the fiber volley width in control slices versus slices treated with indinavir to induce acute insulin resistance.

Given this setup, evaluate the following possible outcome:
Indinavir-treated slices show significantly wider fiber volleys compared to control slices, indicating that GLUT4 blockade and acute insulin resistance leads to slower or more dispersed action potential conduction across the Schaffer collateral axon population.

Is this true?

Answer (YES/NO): YES